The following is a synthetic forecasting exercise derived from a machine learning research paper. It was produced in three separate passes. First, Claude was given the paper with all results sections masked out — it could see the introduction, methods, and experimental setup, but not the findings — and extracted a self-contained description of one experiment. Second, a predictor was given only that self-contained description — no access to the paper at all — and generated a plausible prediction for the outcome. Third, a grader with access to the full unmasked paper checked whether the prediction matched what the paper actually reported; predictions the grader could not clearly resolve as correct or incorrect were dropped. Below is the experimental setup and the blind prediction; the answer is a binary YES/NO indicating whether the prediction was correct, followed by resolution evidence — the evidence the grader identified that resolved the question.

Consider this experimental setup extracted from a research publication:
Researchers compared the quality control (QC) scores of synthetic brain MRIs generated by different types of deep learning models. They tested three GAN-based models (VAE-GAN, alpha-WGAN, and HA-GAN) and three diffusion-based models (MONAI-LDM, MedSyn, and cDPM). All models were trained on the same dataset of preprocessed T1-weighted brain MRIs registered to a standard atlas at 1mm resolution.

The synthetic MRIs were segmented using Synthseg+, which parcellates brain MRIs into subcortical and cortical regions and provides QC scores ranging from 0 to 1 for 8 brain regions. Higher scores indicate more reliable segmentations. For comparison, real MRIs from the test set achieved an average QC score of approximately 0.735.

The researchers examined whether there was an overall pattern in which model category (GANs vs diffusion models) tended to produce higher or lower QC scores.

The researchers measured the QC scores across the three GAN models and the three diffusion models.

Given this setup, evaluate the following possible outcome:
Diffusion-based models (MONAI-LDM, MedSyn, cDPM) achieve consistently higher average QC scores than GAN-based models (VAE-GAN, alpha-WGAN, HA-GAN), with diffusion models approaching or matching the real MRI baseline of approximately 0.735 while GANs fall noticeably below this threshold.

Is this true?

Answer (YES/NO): NO